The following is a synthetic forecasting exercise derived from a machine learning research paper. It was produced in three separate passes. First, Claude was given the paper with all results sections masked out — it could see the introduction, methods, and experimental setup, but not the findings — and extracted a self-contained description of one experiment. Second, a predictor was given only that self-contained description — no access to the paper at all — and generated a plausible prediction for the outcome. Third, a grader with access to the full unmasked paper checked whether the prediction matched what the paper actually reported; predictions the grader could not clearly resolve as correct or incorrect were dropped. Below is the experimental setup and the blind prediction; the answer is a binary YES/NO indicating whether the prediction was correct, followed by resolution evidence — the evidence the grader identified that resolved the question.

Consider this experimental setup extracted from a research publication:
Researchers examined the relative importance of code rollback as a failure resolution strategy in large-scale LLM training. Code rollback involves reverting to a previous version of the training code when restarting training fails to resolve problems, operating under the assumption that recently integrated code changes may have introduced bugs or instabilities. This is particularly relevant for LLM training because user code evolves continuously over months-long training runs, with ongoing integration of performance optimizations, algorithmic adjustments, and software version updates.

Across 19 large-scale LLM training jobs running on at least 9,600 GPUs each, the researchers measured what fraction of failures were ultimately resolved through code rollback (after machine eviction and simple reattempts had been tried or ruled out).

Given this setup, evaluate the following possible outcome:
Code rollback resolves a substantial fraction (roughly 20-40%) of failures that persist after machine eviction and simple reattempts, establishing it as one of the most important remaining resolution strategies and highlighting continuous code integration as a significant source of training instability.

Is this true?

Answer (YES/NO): NO